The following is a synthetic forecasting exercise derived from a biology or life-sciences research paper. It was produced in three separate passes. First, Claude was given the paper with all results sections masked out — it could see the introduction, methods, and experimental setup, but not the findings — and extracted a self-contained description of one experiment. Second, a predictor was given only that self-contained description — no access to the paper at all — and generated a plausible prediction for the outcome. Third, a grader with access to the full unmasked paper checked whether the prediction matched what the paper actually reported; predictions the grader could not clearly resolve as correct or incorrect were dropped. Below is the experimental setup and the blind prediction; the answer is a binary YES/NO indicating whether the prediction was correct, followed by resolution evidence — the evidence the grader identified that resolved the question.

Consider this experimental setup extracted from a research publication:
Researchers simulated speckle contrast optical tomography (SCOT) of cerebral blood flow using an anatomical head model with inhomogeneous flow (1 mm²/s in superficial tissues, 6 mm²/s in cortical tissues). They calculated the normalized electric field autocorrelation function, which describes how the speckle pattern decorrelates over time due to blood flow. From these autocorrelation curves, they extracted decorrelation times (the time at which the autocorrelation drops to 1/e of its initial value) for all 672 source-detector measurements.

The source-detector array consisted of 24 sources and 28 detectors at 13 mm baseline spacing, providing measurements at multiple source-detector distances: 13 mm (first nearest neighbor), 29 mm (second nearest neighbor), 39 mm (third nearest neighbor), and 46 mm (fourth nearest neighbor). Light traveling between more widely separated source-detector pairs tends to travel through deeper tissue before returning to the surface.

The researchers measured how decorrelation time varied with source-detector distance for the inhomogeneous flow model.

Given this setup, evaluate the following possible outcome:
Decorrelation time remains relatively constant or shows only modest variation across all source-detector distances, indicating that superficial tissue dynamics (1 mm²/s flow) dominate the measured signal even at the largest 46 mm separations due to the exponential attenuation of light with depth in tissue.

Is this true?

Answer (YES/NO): NO